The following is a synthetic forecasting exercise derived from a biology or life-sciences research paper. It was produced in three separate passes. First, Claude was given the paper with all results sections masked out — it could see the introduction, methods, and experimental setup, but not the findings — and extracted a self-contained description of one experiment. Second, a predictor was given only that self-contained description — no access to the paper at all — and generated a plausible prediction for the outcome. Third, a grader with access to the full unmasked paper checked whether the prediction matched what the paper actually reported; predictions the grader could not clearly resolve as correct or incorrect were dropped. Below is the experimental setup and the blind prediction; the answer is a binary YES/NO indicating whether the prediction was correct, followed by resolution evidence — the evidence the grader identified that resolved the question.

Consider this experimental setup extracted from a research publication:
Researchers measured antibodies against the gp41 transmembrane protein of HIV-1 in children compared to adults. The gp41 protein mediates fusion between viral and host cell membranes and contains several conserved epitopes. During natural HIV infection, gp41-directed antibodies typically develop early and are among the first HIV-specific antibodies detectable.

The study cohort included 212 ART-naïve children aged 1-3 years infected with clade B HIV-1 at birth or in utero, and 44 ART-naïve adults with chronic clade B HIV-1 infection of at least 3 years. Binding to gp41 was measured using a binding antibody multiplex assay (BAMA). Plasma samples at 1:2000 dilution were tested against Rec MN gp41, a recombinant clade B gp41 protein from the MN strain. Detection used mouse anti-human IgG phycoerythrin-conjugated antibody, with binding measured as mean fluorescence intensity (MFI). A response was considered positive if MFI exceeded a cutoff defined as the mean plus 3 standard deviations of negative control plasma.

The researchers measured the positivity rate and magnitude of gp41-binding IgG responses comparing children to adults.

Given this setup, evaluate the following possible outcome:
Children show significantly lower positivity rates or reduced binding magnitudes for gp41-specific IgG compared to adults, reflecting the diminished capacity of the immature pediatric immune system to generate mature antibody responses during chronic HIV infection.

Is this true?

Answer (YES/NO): NO